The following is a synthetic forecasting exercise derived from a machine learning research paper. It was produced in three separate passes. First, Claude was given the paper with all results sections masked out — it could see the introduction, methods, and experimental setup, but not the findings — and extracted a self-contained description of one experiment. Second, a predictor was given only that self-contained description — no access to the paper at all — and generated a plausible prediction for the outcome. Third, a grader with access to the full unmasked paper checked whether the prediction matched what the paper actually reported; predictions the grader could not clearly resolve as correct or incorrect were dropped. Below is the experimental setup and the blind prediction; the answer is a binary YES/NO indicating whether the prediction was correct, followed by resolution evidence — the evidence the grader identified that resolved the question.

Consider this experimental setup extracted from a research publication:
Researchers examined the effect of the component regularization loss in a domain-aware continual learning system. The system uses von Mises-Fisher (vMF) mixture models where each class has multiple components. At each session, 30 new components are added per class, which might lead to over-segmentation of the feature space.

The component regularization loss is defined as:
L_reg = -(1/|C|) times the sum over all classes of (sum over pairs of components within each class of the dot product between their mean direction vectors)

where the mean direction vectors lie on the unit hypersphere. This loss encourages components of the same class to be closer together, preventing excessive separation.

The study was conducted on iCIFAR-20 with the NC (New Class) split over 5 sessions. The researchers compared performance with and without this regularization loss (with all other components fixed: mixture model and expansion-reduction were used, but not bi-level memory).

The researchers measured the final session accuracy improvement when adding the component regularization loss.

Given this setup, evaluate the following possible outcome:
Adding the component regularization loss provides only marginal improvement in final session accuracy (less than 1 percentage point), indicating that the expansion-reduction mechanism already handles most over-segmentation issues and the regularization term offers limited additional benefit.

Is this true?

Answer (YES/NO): YES